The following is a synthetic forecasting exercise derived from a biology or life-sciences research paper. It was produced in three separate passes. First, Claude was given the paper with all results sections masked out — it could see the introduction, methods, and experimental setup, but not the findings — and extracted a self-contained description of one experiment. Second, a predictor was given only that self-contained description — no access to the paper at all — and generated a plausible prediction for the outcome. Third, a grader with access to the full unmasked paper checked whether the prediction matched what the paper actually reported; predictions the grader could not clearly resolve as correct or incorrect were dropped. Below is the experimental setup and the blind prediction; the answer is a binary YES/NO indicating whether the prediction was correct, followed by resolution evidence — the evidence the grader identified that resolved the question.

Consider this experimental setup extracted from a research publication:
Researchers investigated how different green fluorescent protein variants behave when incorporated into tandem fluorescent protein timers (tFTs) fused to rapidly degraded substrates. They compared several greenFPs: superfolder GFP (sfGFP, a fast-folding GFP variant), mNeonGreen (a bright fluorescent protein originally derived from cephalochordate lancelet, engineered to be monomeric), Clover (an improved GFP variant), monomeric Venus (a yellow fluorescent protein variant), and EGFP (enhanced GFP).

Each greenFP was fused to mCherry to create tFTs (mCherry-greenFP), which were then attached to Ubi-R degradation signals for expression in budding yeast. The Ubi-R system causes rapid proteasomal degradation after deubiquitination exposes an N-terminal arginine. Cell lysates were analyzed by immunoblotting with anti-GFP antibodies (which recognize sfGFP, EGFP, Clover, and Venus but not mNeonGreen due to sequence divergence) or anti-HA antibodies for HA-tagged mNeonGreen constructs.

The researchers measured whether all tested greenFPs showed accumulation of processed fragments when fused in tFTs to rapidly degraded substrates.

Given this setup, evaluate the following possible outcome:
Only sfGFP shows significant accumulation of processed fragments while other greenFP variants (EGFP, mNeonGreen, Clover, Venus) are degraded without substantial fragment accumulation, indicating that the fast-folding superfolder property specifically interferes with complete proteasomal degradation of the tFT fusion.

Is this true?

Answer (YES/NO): NO